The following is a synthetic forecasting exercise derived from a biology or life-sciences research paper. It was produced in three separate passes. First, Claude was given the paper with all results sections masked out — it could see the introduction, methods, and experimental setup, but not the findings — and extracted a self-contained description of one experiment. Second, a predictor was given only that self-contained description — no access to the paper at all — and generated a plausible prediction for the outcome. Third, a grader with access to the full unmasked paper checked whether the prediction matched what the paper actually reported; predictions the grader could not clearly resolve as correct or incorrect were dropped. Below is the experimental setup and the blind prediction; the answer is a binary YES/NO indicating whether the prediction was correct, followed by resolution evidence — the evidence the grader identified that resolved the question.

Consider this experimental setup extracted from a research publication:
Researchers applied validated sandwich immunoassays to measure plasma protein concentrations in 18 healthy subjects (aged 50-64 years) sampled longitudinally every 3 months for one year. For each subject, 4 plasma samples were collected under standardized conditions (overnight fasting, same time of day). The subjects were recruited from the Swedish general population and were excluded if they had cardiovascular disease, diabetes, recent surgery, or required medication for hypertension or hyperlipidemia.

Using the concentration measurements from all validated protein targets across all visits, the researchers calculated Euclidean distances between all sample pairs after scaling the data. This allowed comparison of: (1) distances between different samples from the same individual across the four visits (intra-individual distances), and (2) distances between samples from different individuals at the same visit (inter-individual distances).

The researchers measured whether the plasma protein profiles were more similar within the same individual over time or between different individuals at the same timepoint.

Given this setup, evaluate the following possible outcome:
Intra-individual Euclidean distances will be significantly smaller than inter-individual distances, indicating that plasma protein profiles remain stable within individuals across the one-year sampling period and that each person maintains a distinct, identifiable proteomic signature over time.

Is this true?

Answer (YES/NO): YES